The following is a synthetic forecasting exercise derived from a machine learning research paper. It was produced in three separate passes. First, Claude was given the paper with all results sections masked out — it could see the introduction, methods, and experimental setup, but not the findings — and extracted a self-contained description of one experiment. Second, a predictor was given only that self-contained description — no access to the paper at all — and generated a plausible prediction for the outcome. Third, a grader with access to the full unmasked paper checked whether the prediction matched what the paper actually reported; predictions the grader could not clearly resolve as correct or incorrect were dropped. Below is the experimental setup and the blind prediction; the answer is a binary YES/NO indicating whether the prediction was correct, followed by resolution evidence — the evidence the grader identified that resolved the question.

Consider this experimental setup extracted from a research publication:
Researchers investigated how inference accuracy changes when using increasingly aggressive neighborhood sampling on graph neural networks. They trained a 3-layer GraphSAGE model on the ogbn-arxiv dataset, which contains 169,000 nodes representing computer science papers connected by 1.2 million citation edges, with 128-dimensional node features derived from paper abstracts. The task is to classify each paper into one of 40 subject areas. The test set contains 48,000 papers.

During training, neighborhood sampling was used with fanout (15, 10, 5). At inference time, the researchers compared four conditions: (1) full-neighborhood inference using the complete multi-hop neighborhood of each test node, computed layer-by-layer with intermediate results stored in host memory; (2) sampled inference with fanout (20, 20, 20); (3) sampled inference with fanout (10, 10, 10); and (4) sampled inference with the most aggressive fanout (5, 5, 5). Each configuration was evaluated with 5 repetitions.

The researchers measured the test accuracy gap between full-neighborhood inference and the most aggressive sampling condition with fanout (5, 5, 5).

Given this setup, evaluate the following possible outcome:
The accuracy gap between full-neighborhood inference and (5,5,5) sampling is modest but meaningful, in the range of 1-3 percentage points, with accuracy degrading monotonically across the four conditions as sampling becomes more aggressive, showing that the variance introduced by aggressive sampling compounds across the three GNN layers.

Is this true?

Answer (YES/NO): YES